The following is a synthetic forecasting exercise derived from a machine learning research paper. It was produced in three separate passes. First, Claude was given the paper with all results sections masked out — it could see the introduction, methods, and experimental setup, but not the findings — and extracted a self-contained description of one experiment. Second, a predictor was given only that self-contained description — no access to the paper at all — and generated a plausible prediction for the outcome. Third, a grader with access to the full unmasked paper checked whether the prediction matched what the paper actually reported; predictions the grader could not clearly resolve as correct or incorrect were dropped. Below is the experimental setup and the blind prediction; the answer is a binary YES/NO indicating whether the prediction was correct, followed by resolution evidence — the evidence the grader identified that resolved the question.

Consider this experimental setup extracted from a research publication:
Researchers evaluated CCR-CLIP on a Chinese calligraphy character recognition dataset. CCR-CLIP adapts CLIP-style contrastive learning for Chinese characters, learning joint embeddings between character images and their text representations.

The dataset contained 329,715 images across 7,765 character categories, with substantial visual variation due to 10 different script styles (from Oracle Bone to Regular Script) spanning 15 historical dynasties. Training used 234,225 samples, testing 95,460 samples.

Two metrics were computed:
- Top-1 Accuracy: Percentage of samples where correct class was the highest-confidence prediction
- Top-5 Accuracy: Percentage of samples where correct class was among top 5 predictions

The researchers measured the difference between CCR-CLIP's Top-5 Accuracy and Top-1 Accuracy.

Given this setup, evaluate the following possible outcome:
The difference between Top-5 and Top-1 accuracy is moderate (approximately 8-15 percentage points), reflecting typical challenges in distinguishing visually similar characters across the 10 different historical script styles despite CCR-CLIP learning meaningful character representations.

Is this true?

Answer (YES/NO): NO